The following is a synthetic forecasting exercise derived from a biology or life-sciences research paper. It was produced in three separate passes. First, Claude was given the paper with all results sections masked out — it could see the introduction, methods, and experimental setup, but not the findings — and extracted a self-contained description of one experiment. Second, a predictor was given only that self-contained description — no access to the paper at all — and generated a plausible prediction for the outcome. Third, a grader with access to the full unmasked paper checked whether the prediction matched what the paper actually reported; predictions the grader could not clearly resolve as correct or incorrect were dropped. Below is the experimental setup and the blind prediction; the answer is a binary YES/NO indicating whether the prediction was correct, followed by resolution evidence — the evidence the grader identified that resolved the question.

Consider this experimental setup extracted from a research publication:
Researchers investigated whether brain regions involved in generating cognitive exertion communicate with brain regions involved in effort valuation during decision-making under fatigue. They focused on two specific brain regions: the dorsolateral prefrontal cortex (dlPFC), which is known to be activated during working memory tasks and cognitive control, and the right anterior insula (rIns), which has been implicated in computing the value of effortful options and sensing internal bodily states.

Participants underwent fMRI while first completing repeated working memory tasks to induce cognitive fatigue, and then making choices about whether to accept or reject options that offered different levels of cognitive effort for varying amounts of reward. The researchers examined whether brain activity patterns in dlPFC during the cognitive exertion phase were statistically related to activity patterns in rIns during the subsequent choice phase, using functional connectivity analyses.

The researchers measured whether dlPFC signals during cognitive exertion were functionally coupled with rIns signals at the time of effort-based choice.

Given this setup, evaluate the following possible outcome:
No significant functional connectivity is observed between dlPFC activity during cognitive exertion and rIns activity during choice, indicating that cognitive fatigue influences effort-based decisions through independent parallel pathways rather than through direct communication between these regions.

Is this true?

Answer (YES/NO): NO